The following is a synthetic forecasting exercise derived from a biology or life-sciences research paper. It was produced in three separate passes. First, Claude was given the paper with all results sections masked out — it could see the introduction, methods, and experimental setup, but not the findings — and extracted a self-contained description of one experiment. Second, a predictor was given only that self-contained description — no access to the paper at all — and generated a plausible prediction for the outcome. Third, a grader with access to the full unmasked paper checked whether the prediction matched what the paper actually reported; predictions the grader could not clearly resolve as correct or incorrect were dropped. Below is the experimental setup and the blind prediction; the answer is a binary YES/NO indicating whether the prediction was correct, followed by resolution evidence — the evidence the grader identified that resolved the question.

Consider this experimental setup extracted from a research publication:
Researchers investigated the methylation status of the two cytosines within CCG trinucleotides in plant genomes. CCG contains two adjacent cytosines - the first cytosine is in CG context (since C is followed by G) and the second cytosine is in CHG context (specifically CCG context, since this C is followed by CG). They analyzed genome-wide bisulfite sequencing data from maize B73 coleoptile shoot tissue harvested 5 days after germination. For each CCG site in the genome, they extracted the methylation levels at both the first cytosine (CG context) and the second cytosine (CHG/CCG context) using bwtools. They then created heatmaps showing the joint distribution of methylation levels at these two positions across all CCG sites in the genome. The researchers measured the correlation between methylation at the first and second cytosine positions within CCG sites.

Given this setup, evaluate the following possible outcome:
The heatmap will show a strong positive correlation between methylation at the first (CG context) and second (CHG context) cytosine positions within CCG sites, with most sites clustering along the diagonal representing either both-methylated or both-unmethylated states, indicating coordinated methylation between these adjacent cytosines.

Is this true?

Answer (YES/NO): NO